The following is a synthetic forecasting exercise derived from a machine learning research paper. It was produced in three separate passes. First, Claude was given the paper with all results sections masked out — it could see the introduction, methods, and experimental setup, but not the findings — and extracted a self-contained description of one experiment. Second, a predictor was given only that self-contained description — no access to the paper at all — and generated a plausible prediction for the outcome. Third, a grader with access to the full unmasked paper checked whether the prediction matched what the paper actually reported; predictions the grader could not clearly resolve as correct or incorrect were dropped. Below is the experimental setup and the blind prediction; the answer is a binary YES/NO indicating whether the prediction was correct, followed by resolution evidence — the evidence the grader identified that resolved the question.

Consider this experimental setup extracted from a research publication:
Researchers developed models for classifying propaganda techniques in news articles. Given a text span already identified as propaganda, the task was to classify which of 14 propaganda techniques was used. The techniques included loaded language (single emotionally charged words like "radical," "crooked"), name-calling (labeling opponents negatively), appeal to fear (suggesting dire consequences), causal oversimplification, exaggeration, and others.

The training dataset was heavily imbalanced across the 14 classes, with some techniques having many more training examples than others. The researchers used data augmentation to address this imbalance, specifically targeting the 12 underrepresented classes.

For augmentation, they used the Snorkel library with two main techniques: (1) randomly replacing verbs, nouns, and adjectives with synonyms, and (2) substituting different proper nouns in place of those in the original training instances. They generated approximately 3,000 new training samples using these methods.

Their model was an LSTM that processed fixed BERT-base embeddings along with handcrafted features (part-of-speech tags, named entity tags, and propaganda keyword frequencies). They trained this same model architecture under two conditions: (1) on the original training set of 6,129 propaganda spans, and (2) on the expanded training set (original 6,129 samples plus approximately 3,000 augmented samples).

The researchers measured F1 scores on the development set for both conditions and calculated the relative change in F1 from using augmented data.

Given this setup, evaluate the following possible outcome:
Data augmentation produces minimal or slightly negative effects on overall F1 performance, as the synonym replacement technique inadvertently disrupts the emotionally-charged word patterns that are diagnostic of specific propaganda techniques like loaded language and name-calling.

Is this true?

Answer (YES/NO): NO